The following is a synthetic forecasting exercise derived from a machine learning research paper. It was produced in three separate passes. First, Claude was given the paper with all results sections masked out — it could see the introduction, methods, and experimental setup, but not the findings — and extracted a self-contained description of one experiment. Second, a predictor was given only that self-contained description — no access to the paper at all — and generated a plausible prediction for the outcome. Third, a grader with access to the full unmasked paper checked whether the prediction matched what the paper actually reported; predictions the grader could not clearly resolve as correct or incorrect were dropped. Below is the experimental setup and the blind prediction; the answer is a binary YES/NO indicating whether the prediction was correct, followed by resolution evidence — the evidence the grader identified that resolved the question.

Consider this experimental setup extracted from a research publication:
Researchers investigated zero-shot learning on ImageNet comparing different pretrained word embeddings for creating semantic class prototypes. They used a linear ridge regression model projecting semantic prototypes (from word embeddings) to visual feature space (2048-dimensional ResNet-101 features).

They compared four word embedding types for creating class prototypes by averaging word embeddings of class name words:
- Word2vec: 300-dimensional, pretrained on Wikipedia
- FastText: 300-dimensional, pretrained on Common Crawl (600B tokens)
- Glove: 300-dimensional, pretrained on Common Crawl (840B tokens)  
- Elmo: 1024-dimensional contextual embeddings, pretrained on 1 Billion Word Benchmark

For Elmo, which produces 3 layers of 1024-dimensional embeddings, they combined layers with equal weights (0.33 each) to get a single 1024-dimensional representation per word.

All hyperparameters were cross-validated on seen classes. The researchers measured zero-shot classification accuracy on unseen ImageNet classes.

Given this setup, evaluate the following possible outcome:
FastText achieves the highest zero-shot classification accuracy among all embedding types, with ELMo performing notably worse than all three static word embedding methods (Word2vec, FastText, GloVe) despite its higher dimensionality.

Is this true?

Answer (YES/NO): YES